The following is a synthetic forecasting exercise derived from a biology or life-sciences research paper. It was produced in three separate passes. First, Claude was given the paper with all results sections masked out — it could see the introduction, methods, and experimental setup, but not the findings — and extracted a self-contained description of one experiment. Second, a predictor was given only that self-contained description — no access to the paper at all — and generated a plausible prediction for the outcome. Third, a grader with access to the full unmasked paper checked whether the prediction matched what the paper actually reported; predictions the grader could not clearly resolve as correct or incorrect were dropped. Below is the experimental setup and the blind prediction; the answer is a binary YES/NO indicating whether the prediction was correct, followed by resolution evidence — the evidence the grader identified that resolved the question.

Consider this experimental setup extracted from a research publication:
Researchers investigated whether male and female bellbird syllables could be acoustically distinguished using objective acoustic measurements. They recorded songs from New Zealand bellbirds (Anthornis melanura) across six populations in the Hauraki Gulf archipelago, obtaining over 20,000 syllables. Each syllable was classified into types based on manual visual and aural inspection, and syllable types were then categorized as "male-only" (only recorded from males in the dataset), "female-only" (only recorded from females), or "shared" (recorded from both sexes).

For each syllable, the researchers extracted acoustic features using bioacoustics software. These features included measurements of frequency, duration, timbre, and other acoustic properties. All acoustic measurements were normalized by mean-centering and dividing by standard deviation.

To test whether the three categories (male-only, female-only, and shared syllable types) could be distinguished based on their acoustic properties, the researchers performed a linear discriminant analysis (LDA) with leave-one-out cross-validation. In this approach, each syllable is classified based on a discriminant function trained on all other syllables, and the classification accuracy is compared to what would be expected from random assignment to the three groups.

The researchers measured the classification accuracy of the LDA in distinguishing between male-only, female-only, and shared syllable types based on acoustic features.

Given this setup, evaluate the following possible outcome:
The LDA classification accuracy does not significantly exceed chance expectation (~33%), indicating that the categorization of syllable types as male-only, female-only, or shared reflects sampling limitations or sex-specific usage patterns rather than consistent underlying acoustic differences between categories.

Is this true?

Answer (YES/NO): NO